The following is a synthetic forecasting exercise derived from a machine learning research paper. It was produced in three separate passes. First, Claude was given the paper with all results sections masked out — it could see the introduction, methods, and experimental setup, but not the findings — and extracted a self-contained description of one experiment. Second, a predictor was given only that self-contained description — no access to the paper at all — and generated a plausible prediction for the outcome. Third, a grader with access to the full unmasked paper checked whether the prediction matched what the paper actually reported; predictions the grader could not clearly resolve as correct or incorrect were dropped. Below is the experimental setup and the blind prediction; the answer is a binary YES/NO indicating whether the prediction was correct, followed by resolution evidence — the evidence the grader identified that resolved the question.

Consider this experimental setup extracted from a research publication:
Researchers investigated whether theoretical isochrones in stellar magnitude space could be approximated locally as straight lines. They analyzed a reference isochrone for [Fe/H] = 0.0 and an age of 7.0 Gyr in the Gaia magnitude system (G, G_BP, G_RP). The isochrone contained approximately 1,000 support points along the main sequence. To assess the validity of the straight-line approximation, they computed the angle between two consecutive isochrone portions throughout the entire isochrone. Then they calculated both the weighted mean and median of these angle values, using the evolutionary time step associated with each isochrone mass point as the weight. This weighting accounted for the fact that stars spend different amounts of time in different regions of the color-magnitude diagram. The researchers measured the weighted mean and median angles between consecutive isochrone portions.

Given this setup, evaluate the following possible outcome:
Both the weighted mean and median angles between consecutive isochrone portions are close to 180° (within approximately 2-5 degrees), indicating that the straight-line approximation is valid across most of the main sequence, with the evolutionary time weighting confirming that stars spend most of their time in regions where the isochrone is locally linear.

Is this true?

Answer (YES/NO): NO